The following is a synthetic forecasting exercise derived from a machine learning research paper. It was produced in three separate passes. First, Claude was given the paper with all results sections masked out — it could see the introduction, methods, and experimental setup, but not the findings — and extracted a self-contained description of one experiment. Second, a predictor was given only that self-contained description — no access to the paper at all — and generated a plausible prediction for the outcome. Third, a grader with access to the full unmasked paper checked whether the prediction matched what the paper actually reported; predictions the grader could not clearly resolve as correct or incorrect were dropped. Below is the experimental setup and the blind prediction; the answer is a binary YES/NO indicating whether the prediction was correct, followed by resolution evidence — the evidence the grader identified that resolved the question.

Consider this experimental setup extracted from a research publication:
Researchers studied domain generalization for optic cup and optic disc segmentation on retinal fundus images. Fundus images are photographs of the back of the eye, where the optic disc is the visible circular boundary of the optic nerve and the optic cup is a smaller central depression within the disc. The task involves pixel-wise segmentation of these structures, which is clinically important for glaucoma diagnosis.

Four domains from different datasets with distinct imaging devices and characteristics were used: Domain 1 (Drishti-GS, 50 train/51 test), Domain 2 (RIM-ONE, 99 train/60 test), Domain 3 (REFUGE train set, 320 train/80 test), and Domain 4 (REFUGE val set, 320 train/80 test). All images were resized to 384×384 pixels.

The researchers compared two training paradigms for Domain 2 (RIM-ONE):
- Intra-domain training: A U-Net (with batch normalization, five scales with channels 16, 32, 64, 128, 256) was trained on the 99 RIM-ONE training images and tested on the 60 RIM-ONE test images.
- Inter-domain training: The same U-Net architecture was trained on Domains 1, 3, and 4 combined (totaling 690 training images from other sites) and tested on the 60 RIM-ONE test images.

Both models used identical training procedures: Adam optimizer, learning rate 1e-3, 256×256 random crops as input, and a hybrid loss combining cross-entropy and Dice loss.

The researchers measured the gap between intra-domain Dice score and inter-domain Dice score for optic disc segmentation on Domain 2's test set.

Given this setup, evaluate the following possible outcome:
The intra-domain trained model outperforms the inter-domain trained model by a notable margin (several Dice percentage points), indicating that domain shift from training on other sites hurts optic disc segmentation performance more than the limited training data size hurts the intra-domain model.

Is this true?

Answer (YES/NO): YES